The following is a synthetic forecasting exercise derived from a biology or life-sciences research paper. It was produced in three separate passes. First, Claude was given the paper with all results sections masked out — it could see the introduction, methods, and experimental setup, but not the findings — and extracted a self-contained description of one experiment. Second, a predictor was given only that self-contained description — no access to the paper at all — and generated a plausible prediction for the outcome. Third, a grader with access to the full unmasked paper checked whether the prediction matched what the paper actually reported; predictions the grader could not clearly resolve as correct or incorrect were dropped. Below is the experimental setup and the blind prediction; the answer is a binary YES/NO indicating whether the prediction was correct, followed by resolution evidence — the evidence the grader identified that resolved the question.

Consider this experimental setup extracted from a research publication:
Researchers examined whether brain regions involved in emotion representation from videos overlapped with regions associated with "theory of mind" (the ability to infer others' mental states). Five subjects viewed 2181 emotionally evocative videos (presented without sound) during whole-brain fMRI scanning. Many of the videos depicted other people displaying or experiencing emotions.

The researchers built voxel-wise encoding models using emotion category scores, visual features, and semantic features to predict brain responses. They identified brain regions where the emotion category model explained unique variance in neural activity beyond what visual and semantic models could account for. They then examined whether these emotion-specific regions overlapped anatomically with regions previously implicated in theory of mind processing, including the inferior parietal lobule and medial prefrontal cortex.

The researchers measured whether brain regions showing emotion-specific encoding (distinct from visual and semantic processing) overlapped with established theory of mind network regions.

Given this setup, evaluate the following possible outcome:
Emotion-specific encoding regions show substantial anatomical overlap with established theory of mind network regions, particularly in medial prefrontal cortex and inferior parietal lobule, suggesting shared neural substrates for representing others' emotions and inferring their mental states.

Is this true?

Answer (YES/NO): YES